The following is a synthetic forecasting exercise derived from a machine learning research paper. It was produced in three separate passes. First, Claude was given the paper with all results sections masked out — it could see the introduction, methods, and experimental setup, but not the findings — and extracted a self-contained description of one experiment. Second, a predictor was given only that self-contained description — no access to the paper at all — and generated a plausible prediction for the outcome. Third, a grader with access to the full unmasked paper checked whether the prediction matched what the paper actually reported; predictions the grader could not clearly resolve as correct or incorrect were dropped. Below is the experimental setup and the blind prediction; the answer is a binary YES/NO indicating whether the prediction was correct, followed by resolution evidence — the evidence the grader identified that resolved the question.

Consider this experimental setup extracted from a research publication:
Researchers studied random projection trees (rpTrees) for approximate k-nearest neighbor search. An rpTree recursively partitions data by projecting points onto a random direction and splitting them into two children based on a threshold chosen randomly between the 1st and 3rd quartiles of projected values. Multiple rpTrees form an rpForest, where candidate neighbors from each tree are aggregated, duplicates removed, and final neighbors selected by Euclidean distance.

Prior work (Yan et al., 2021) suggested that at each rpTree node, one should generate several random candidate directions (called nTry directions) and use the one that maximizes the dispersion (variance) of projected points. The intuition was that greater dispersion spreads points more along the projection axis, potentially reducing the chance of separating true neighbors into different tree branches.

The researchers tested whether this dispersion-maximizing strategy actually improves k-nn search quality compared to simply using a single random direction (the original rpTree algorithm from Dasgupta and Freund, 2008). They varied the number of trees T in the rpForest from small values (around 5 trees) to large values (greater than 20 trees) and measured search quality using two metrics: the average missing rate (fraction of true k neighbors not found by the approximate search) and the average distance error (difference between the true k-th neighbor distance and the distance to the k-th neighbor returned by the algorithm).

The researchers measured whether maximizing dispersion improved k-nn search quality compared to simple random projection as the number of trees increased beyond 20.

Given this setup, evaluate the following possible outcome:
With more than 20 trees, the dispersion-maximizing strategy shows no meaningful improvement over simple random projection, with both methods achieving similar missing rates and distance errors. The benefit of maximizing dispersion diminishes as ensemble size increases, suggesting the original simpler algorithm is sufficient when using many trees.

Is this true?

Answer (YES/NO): YES